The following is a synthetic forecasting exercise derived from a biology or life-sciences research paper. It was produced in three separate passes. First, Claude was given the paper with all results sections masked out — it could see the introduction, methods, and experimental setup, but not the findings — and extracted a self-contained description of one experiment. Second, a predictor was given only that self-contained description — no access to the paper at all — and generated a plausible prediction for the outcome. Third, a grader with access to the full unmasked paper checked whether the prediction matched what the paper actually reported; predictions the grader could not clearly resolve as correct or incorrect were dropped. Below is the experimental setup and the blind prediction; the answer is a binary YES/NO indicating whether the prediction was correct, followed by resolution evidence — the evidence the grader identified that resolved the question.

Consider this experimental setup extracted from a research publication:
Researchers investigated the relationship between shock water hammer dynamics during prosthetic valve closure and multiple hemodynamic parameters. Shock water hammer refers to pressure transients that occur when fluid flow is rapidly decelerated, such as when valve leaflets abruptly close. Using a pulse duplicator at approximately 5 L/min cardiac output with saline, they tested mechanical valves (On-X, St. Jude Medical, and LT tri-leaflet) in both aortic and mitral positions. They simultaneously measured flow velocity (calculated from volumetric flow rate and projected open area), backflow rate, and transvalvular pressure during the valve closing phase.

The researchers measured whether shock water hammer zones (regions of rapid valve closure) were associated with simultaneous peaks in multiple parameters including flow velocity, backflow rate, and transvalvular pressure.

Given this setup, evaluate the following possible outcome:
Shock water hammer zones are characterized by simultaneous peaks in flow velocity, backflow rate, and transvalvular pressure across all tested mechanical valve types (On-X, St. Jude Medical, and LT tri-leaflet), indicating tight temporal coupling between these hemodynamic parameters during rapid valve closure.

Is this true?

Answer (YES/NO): NO